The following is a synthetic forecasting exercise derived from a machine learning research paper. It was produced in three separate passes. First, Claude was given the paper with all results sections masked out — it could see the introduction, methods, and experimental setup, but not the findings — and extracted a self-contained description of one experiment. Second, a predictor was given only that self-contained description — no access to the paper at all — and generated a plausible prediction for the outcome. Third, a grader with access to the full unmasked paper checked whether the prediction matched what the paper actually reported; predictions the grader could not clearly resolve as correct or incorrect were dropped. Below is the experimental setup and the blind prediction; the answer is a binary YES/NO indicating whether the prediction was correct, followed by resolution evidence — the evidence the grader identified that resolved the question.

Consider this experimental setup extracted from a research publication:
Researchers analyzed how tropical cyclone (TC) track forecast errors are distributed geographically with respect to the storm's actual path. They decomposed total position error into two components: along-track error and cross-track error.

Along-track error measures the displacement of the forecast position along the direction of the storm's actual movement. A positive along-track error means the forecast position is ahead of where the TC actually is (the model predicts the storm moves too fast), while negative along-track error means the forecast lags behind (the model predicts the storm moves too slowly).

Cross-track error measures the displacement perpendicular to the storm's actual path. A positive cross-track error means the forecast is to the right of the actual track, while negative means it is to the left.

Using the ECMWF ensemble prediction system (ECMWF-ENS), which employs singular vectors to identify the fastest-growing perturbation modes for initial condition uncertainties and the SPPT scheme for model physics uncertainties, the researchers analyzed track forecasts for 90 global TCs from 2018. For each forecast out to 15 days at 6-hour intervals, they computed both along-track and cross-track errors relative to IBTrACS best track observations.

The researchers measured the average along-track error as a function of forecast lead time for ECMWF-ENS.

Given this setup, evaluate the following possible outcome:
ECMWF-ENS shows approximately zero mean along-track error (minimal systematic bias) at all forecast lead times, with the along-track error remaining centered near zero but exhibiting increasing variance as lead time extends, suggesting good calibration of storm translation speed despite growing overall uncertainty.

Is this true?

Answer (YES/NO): NO